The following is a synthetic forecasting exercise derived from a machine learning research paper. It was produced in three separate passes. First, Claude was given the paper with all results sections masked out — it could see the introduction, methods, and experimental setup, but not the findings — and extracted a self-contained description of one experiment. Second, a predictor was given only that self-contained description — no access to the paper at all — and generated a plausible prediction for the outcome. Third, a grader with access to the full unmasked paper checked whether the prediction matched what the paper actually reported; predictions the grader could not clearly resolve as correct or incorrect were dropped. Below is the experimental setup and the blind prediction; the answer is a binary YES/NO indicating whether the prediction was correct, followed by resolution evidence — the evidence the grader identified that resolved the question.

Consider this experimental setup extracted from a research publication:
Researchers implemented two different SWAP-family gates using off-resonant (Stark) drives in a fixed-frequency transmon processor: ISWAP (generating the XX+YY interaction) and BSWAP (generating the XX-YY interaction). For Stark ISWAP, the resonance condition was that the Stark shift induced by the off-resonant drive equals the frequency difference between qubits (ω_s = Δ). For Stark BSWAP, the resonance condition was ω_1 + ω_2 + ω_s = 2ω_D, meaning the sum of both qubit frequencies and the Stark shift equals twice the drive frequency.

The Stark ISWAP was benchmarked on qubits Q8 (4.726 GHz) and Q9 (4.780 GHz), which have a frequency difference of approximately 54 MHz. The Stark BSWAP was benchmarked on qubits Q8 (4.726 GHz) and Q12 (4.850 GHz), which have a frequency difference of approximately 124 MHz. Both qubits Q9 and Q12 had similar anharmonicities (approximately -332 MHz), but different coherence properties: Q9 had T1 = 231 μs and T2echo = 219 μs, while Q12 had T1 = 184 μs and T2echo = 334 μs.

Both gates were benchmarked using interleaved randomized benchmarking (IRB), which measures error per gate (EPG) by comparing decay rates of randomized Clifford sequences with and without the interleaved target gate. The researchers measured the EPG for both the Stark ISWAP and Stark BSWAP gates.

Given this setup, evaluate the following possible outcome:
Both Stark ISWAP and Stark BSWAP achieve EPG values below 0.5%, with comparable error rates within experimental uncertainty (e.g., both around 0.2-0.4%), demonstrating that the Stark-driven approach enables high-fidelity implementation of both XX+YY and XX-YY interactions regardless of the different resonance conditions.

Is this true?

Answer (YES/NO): NO